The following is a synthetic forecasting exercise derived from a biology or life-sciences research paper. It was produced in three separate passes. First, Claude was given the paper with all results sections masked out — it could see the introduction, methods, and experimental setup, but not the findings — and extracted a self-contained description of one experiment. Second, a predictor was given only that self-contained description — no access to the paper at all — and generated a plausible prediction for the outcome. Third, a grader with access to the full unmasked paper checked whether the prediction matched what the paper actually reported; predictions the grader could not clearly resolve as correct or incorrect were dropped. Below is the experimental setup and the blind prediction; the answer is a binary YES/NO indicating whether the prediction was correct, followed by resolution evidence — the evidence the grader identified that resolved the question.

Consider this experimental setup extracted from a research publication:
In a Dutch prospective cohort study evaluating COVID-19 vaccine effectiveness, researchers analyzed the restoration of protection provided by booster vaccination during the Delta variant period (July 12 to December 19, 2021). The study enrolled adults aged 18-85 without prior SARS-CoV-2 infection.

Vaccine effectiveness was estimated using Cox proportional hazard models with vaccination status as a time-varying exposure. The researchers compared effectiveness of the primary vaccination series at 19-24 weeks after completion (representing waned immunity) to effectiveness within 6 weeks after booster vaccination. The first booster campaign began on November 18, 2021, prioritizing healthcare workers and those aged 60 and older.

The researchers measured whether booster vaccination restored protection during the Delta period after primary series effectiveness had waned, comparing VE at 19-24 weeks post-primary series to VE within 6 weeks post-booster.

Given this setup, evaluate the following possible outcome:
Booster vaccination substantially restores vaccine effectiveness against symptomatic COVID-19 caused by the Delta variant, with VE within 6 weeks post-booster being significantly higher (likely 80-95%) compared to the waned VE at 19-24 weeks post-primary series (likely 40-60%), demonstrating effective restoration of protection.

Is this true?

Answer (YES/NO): NO